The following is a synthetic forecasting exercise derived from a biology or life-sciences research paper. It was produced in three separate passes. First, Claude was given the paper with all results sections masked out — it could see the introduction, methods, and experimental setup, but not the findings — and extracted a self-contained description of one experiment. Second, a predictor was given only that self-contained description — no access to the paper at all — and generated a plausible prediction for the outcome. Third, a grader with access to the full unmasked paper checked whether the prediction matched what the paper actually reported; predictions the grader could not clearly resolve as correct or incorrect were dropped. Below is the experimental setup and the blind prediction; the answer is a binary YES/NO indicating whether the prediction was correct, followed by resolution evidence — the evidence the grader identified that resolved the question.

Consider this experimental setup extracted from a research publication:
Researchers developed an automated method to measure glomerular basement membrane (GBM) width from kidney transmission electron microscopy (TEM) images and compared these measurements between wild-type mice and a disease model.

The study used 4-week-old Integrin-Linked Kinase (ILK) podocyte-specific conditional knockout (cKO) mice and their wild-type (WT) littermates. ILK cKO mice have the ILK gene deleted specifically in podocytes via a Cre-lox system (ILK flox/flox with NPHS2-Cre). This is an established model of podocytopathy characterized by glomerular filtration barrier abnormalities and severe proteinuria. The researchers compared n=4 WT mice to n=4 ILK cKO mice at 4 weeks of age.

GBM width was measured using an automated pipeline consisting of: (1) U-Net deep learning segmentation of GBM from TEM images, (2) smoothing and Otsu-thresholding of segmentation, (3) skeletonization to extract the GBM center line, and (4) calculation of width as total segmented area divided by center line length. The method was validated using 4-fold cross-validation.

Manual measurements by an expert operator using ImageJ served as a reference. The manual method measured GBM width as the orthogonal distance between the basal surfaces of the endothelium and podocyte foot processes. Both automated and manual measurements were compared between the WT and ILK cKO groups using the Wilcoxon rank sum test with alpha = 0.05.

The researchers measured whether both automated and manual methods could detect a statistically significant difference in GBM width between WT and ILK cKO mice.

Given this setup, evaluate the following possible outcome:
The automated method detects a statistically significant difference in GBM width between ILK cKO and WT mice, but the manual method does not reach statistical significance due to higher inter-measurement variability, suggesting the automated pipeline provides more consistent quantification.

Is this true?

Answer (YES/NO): NO